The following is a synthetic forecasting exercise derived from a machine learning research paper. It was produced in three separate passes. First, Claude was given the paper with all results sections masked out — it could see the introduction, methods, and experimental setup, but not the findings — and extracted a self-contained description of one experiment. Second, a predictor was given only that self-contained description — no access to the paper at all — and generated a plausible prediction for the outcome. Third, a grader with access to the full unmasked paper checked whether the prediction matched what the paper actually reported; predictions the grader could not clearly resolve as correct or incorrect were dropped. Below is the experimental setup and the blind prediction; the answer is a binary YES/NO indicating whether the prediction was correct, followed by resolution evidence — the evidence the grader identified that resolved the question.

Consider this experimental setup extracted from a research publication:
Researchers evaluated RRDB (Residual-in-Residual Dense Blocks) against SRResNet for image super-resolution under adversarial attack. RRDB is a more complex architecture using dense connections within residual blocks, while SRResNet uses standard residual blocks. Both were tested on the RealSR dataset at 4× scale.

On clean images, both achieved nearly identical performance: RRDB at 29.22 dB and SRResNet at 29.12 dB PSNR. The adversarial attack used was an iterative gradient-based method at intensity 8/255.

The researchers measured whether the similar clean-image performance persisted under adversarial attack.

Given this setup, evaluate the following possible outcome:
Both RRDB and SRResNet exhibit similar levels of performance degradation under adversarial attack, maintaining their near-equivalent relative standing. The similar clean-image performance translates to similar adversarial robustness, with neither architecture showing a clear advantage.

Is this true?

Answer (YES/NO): YES